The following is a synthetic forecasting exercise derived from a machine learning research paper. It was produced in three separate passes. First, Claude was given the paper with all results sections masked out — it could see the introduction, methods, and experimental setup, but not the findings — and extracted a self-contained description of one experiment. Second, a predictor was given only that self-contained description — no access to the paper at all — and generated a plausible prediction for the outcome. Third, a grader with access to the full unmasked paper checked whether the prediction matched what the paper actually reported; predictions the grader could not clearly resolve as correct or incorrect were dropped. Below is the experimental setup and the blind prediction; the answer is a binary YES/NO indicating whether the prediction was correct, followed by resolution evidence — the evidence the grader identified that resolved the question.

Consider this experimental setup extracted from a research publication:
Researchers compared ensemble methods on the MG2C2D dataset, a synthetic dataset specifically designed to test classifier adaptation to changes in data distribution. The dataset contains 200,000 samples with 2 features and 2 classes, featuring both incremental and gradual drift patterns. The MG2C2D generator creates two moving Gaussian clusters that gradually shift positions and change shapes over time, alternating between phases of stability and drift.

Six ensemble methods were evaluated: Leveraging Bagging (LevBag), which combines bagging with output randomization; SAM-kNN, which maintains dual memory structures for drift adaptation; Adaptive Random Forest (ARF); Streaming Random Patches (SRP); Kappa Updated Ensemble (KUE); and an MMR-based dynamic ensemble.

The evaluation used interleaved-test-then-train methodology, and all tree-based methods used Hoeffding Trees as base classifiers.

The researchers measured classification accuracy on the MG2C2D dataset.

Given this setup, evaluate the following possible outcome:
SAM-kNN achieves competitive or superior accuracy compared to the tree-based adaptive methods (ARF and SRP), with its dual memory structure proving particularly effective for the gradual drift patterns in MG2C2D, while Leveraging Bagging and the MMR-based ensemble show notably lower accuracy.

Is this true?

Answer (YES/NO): NO